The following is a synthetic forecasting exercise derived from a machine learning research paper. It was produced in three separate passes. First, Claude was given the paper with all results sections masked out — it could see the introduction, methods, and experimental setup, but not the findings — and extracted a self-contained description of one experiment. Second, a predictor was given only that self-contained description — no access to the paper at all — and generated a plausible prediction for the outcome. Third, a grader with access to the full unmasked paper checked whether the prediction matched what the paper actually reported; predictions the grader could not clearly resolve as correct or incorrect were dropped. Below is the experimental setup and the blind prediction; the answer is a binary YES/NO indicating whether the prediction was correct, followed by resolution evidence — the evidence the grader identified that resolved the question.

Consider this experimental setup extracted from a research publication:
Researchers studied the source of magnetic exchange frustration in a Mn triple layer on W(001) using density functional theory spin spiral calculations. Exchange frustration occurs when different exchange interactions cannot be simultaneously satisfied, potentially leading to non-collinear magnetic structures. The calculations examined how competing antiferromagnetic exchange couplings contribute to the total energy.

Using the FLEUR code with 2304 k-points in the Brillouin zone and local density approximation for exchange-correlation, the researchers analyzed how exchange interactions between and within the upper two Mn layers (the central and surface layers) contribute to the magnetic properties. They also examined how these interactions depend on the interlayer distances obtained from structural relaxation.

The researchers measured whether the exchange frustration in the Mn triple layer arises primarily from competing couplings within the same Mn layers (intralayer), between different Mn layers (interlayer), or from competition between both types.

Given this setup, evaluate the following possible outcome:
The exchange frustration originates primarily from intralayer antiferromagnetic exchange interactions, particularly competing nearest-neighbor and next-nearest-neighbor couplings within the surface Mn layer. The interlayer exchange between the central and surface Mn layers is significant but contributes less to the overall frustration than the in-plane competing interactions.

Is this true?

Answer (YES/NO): NO